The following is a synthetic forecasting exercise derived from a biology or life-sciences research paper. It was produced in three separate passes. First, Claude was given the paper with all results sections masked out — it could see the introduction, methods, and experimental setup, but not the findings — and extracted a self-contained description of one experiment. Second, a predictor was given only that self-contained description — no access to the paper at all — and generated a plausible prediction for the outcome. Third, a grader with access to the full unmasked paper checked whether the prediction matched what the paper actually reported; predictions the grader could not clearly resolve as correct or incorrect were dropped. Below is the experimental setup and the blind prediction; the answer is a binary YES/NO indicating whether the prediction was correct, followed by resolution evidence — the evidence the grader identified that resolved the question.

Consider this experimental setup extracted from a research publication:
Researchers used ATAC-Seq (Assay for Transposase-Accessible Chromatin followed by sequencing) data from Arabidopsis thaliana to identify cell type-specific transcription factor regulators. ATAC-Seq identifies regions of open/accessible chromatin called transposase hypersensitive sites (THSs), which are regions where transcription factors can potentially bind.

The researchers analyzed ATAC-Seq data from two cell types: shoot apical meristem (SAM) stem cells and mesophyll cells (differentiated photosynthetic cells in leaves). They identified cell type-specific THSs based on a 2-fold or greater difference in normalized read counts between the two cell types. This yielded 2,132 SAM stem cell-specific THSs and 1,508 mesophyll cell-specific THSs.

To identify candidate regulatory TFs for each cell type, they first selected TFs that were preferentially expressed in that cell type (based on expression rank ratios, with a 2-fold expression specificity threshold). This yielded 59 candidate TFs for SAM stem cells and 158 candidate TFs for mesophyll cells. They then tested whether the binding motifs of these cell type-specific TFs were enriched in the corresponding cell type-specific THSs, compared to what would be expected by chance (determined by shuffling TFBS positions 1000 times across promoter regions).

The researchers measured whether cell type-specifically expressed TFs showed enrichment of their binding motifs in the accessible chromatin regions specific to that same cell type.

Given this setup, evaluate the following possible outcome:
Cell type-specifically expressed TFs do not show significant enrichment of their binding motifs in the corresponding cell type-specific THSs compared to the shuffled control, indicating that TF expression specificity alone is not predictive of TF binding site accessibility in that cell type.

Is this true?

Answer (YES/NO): NO